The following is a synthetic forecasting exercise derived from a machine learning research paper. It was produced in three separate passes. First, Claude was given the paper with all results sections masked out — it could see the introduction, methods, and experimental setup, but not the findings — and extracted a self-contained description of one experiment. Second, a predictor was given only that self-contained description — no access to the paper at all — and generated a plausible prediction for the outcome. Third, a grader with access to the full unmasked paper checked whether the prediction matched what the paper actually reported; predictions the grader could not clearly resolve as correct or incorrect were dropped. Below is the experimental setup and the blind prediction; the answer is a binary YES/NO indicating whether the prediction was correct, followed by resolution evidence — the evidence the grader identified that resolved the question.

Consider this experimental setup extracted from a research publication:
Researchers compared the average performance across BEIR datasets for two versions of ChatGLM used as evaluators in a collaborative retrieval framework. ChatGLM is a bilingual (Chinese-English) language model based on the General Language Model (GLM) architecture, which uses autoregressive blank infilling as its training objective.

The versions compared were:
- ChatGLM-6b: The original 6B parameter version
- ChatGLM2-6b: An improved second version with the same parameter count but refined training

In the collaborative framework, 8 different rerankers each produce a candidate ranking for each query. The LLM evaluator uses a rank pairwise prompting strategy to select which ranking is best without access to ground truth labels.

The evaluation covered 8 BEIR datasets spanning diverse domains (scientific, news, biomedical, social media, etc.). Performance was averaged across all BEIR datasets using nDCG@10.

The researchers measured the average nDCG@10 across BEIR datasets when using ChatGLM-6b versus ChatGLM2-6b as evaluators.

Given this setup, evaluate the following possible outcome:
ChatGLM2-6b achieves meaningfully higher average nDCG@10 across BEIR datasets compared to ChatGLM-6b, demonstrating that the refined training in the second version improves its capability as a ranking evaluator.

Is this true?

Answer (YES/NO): NO